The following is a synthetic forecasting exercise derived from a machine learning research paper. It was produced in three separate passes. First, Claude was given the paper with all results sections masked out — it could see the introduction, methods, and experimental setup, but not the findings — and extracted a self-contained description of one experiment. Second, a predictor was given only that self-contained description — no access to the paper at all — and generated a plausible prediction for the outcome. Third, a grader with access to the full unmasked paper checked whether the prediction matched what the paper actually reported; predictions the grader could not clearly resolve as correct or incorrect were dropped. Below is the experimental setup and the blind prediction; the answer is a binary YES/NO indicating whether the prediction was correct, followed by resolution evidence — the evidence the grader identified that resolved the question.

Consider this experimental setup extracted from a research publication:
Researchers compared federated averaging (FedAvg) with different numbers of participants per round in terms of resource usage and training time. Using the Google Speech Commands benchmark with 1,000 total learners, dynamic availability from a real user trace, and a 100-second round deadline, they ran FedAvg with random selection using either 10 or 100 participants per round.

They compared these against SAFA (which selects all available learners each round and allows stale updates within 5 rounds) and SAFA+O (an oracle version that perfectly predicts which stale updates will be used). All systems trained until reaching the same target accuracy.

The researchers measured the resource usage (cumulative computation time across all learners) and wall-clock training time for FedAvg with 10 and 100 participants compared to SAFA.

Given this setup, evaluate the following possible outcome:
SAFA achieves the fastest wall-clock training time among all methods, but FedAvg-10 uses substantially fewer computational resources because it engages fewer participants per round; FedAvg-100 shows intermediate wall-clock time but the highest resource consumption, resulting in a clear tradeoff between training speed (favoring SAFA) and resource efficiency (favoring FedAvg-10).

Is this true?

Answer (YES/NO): NO